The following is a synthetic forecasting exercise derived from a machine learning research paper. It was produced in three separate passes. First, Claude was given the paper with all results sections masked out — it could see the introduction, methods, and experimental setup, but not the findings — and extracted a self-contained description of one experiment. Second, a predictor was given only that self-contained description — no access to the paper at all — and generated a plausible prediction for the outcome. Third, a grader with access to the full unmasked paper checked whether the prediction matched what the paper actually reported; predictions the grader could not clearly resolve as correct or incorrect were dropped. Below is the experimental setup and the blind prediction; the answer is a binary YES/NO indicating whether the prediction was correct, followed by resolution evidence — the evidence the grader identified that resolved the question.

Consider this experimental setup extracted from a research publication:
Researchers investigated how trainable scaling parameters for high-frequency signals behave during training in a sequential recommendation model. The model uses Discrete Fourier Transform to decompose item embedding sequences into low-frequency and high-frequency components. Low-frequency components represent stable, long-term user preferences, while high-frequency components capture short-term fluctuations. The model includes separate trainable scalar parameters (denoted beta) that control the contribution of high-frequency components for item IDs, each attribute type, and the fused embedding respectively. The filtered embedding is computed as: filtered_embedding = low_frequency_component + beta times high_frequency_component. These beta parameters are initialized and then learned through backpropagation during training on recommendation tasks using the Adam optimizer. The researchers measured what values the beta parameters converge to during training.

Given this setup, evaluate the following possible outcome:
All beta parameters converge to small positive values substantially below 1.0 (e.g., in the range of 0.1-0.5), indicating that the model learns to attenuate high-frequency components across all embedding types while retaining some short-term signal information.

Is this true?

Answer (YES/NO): NO